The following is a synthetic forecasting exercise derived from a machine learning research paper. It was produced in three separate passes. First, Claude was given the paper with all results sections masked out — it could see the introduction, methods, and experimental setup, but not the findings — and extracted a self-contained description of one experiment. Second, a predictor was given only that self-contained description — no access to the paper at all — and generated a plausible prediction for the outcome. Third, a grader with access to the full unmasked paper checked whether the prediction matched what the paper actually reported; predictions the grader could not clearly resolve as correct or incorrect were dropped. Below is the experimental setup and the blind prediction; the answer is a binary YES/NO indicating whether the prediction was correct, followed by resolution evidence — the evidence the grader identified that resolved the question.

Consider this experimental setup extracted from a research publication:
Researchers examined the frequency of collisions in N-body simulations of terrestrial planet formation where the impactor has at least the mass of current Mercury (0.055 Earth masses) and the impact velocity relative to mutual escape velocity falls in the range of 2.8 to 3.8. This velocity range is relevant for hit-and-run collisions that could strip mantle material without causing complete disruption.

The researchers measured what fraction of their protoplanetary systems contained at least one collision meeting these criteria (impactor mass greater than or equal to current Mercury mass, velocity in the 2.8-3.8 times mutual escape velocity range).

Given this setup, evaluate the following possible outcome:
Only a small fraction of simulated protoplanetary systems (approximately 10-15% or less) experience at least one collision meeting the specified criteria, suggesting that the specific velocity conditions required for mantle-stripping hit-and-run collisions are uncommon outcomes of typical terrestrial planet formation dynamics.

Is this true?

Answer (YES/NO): NO